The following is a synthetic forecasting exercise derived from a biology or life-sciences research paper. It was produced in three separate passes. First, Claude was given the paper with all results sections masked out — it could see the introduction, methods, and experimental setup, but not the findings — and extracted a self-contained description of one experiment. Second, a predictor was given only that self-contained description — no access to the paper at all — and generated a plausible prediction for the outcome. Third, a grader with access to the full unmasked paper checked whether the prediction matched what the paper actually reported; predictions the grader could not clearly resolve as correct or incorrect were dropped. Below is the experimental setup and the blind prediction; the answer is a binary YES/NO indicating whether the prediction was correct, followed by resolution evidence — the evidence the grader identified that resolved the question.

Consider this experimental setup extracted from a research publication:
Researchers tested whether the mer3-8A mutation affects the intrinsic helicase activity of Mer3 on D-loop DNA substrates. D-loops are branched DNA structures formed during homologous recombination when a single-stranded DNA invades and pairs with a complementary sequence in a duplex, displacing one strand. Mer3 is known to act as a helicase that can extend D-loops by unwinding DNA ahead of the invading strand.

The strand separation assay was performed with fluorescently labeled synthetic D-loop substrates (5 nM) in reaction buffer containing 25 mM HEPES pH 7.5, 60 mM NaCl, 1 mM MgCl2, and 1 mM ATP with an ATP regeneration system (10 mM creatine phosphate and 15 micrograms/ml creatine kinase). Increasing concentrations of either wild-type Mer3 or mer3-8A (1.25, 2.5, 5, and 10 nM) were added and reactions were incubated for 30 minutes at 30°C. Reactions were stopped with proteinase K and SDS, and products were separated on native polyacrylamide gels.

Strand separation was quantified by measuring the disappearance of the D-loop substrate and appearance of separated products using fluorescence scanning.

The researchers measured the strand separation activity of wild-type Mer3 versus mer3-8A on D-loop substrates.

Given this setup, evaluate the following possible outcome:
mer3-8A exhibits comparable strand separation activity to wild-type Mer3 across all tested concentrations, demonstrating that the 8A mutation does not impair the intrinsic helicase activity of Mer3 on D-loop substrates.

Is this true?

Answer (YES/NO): YES